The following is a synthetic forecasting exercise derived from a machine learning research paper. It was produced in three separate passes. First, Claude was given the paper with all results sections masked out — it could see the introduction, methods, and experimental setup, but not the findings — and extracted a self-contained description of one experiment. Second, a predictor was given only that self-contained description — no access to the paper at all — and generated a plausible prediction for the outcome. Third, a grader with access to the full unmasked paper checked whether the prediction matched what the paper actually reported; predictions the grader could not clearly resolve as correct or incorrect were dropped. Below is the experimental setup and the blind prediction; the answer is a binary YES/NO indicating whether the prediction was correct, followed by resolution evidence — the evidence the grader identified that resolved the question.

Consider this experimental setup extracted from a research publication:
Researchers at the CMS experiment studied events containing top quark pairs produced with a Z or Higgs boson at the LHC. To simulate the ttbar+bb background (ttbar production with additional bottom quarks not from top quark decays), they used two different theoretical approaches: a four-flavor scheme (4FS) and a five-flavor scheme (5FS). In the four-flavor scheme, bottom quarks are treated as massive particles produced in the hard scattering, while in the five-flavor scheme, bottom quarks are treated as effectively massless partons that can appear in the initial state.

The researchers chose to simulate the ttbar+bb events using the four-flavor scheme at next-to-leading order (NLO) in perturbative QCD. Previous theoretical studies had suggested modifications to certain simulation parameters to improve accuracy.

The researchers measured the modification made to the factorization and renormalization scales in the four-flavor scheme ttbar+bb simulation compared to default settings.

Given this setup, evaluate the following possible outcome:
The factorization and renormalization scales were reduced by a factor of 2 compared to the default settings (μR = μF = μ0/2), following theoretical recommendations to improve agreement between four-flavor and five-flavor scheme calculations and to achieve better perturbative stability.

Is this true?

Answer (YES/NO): YES